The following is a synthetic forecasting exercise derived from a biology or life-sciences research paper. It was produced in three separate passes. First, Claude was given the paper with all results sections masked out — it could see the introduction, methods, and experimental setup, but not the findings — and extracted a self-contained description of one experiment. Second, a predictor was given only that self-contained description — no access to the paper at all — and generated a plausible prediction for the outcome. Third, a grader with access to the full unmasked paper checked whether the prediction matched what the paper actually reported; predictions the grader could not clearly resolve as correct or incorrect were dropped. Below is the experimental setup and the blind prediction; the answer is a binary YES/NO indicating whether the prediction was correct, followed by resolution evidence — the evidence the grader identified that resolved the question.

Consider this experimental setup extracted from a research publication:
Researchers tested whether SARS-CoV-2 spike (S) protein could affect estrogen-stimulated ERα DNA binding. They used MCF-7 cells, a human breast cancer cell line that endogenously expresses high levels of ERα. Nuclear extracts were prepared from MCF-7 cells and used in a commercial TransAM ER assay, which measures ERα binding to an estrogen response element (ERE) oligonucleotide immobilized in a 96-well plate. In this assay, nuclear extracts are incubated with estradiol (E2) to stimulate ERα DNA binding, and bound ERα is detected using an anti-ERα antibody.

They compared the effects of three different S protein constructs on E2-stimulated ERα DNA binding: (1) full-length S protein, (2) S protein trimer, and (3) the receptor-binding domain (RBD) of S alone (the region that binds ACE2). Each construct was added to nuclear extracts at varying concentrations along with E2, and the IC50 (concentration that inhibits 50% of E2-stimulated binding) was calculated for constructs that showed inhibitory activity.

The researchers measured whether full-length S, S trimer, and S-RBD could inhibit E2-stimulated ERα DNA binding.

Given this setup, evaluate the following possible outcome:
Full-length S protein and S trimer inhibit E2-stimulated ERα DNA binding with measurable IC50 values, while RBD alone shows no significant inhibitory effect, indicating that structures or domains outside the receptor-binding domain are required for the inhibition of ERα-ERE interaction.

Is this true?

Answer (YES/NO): YES